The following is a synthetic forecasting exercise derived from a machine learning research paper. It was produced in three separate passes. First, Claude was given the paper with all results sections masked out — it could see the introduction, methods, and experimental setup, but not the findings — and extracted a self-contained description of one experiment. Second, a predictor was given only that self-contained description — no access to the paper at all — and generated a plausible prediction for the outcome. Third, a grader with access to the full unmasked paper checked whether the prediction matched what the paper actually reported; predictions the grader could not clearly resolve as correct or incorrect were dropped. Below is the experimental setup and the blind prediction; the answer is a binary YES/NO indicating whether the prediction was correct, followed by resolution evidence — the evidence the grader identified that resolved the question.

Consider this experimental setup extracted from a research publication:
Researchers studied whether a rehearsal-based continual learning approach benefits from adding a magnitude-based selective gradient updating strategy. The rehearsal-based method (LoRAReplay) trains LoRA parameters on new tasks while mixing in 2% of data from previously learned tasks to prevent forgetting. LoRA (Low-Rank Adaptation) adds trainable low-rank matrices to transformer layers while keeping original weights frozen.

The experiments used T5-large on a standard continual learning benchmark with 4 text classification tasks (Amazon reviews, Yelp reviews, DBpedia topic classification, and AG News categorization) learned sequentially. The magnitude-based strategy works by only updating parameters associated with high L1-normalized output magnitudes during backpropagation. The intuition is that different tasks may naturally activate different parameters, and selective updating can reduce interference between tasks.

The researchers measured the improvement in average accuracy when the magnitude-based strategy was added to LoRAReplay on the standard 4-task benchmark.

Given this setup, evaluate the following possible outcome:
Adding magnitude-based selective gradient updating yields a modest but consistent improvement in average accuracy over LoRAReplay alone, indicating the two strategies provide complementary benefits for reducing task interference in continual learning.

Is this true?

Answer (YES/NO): YES